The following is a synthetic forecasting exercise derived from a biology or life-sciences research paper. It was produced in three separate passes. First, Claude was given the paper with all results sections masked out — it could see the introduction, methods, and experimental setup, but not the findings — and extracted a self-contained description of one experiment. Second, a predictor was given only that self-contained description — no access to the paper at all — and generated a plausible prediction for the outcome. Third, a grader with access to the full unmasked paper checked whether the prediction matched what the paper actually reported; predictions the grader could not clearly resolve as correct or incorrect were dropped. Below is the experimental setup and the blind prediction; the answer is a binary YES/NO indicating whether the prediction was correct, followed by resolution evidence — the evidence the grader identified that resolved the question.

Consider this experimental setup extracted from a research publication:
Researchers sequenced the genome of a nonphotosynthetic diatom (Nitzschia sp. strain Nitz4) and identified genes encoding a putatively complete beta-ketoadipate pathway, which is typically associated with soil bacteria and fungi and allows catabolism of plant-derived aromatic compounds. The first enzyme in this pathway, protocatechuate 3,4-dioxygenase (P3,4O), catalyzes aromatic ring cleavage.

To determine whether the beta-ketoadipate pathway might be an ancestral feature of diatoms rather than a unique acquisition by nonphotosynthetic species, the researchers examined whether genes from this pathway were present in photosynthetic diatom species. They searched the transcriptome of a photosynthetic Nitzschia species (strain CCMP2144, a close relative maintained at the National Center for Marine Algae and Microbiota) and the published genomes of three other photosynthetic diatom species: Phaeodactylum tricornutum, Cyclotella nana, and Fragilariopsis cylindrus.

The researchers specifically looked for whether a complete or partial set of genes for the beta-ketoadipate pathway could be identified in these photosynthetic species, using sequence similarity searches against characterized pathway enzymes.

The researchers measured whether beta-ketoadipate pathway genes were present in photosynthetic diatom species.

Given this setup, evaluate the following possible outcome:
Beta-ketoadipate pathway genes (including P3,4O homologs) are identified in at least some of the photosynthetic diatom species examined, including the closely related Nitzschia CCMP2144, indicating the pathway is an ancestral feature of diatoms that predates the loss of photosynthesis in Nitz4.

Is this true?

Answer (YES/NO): YES